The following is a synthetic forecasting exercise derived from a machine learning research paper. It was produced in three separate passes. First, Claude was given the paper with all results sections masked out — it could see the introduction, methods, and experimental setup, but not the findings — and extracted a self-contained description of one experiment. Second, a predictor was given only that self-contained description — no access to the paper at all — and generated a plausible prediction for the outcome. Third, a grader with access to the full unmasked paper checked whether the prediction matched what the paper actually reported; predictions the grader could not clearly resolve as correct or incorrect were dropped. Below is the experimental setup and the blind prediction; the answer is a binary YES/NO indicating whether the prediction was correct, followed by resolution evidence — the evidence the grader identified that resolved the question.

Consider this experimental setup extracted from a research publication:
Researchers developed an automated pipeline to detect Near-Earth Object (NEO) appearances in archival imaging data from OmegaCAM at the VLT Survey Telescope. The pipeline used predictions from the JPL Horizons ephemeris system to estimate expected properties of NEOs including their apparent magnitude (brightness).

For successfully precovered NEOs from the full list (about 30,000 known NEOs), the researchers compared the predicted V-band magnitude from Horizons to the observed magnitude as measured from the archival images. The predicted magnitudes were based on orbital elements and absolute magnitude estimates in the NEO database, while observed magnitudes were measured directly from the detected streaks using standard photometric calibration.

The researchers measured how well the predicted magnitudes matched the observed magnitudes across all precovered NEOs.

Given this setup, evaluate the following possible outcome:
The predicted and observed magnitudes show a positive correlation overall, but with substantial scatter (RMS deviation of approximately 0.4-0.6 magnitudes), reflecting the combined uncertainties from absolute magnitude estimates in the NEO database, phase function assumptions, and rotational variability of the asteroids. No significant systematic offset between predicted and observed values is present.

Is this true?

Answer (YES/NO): NO